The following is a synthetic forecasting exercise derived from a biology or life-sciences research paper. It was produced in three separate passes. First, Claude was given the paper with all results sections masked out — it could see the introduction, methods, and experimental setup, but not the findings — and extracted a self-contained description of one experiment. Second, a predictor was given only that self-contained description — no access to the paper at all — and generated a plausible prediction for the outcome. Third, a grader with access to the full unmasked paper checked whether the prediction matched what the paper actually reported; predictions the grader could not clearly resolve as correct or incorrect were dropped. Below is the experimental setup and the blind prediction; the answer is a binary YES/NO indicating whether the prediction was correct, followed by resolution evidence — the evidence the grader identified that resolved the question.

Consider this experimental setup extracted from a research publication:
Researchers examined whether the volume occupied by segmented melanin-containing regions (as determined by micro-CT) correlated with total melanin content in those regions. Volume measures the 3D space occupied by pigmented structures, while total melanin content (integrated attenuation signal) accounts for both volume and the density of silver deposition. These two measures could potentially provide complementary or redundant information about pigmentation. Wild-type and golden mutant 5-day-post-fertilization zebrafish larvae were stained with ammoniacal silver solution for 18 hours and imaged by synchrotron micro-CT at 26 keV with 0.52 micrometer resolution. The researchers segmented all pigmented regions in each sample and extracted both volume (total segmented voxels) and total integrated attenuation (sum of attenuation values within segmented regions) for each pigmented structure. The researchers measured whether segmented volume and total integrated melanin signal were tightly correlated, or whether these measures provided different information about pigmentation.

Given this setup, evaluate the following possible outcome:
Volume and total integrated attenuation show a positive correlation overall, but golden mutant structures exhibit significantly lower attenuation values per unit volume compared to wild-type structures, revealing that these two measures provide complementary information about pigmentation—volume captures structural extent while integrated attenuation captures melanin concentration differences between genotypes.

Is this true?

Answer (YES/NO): YES